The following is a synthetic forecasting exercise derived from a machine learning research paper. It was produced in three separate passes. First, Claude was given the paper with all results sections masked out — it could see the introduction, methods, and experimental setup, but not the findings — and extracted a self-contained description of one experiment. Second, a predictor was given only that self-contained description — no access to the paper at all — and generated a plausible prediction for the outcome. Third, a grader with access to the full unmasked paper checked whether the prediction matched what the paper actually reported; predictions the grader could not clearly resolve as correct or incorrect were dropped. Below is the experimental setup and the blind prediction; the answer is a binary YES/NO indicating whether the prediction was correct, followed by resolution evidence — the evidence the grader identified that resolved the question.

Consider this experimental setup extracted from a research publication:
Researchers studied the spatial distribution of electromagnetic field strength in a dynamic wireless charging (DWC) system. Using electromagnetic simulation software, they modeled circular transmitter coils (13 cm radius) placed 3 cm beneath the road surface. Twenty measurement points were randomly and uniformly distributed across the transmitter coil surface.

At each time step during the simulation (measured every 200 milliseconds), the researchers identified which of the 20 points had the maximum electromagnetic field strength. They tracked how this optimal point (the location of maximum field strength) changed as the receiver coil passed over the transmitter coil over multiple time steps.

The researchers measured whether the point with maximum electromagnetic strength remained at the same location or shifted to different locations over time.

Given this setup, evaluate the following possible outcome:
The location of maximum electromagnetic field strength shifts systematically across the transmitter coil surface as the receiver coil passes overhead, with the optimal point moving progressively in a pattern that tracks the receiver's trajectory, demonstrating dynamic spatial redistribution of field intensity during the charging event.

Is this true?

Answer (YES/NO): NO